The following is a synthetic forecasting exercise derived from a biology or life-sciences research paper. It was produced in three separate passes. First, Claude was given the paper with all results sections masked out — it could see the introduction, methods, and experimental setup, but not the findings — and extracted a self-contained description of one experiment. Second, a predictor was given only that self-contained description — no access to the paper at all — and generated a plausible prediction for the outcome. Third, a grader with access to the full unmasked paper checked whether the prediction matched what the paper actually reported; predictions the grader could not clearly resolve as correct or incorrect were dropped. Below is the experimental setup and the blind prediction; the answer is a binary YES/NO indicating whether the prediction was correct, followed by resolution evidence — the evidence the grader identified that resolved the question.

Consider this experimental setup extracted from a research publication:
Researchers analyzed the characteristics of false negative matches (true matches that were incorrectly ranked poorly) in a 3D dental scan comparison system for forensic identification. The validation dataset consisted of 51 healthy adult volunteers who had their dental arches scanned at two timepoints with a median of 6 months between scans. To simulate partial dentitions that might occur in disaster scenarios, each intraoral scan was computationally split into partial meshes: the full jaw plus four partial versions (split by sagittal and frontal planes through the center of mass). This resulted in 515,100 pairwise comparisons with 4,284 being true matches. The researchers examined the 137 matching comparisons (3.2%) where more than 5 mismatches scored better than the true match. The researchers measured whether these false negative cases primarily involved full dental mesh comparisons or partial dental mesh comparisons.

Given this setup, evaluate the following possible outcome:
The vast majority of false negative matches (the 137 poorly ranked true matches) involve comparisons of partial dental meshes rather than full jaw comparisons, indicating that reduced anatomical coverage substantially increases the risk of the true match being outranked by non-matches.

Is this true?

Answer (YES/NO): YES